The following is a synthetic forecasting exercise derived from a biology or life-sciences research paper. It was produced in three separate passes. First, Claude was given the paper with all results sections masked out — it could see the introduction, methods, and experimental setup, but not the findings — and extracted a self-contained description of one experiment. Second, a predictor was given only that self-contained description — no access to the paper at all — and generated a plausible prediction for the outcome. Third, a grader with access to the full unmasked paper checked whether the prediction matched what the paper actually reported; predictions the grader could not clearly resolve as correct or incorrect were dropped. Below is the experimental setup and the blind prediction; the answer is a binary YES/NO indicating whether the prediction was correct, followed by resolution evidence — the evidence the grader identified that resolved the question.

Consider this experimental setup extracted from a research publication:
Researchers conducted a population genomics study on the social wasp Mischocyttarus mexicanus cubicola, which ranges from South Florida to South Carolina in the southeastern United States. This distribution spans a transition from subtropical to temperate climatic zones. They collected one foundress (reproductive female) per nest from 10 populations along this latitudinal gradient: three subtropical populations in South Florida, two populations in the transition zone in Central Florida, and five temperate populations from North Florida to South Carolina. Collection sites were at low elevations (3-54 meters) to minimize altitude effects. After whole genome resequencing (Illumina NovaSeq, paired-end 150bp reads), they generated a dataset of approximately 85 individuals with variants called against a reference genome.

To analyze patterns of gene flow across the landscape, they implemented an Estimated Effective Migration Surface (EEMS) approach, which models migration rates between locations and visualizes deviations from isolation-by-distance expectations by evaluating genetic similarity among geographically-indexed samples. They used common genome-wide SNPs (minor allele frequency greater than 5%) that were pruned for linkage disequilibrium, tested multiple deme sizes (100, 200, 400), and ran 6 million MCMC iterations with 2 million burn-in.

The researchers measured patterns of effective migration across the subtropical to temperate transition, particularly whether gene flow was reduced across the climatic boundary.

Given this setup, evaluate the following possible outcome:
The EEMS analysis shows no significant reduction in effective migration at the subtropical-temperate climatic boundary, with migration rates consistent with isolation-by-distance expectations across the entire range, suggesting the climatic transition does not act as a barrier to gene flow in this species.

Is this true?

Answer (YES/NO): NO